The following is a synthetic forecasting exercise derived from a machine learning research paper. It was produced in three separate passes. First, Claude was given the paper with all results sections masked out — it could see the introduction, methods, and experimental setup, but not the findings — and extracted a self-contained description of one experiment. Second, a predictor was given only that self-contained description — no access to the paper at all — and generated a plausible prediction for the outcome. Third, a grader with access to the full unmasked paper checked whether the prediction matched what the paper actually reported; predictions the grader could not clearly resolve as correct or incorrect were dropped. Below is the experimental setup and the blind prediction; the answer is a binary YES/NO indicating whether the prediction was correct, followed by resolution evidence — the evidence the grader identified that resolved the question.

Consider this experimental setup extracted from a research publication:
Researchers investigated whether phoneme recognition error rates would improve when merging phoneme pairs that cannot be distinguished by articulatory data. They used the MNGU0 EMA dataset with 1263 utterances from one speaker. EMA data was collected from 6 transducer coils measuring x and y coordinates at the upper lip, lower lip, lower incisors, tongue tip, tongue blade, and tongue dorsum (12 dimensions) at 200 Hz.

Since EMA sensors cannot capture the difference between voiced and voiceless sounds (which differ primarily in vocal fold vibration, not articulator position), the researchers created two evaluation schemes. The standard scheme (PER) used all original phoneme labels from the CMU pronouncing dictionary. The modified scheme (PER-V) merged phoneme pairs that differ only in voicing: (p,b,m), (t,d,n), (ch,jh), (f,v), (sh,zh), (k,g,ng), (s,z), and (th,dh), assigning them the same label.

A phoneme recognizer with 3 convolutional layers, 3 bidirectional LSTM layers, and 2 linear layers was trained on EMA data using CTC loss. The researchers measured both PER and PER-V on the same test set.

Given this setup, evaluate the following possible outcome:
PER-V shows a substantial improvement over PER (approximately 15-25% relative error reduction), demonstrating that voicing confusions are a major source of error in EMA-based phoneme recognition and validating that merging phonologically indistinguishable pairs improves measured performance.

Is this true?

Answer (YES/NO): YES